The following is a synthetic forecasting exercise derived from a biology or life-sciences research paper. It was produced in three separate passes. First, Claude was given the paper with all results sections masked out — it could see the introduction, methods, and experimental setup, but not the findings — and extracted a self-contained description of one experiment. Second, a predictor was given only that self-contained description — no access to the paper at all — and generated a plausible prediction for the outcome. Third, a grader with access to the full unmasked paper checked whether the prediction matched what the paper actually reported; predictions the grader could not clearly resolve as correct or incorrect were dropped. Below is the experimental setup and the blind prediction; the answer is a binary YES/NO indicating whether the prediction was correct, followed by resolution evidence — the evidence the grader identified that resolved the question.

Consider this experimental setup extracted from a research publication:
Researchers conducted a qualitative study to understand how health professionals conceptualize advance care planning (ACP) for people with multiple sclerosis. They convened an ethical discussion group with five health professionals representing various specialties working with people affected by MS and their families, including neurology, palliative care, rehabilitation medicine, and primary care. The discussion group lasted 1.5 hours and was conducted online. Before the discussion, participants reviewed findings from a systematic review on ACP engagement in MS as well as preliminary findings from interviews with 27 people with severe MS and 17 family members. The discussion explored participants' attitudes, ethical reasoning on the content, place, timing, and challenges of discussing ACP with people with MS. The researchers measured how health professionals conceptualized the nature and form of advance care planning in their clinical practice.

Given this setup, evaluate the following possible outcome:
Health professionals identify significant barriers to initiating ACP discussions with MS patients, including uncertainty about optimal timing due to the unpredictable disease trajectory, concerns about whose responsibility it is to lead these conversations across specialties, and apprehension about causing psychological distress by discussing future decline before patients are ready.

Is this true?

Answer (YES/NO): NO